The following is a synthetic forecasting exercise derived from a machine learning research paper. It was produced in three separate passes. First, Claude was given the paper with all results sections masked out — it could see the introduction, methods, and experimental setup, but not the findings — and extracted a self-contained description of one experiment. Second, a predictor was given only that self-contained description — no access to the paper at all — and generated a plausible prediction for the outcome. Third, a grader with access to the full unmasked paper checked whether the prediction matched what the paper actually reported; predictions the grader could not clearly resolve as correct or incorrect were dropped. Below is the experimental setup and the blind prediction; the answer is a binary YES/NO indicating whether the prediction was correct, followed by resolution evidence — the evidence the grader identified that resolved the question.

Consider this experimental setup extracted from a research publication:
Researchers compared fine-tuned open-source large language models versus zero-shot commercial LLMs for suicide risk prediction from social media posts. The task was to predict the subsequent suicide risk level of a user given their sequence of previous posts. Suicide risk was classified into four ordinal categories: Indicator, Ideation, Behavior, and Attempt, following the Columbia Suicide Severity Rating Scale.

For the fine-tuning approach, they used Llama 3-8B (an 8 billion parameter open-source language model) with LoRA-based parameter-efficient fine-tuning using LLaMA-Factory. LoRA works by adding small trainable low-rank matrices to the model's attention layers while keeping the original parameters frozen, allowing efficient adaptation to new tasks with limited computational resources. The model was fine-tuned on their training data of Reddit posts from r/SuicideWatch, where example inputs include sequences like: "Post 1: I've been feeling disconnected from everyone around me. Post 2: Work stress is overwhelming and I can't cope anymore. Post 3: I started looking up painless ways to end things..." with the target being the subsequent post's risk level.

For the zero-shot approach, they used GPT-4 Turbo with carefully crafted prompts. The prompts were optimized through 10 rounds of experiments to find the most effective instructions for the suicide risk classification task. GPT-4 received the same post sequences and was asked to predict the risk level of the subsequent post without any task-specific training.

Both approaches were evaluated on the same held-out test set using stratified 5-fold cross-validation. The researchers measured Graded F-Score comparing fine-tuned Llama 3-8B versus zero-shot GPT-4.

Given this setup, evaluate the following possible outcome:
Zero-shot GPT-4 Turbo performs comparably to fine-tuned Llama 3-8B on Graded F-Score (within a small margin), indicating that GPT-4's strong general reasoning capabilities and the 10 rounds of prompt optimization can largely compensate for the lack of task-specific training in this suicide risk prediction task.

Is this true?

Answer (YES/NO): NO